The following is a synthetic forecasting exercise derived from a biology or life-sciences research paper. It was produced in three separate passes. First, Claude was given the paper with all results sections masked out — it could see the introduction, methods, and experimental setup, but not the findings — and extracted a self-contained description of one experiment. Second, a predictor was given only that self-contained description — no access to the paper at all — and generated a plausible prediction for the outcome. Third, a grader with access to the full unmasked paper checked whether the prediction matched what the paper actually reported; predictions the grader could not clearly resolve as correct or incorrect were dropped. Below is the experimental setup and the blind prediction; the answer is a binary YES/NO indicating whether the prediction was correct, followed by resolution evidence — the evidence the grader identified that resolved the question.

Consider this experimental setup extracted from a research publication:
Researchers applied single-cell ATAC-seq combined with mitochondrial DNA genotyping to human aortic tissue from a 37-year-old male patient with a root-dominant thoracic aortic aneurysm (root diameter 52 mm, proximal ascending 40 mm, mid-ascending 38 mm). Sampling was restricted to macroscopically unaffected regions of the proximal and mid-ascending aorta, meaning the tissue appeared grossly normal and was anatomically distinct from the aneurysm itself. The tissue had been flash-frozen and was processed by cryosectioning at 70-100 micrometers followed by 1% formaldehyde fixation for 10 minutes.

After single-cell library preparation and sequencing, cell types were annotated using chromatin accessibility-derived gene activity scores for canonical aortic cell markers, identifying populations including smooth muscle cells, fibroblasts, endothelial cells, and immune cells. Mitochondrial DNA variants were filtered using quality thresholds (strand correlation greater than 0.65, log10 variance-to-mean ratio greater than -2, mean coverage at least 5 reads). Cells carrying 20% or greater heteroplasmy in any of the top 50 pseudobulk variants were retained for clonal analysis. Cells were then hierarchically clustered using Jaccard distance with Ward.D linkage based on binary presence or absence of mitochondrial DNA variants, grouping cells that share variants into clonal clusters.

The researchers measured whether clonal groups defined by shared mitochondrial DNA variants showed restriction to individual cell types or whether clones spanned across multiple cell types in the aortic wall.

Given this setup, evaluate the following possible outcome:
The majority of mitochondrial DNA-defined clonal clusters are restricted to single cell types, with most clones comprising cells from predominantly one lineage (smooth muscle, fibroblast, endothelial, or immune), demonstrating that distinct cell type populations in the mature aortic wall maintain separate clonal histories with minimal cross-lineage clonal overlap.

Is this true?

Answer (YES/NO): YES